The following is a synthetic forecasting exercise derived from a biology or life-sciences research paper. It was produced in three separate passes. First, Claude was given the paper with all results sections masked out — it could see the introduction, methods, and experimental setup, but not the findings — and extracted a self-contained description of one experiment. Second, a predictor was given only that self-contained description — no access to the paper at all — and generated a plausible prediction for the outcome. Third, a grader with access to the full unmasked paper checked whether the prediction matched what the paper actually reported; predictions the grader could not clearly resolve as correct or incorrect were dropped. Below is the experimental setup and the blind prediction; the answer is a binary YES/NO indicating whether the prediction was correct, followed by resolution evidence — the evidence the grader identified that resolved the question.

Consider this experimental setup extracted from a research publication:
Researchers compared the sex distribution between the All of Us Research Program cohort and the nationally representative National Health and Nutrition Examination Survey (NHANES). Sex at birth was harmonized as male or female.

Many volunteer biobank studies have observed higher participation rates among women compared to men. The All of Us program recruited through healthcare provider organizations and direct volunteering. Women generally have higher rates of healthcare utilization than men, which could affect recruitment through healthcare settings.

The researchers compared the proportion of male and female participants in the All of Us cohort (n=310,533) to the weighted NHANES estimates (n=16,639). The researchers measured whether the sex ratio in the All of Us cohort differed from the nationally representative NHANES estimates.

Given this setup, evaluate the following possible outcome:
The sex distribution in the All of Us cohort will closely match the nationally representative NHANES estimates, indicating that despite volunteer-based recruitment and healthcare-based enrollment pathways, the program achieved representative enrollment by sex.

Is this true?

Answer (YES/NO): NO